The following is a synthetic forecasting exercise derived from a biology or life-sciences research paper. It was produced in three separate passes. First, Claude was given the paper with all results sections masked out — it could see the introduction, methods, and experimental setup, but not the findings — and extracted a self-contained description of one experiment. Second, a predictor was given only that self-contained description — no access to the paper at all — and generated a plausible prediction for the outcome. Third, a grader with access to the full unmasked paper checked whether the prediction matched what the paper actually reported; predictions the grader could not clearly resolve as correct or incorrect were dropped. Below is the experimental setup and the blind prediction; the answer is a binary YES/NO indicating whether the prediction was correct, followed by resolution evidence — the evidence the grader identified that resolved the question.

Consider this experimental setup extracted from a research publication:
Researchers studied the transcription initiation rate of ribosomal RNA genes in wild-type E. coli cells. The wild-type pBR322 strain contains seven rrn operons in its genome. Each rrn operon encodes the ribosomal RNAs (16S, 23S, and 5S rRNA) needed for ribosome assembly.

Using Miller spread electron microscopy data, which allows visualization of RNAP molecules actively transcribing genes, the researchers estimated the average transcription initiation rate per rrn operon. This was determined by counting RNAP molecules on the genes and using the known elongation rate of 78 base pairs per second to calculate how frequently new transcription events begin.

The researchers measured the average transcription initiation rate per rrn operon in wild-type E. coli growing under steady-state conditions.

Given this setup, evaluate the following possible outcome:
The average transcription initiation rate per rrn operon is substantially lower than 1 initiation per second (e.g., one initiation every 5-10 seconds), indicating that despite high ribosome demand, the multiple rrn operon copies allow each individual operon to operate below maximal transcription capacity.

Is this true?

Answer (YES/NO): NO